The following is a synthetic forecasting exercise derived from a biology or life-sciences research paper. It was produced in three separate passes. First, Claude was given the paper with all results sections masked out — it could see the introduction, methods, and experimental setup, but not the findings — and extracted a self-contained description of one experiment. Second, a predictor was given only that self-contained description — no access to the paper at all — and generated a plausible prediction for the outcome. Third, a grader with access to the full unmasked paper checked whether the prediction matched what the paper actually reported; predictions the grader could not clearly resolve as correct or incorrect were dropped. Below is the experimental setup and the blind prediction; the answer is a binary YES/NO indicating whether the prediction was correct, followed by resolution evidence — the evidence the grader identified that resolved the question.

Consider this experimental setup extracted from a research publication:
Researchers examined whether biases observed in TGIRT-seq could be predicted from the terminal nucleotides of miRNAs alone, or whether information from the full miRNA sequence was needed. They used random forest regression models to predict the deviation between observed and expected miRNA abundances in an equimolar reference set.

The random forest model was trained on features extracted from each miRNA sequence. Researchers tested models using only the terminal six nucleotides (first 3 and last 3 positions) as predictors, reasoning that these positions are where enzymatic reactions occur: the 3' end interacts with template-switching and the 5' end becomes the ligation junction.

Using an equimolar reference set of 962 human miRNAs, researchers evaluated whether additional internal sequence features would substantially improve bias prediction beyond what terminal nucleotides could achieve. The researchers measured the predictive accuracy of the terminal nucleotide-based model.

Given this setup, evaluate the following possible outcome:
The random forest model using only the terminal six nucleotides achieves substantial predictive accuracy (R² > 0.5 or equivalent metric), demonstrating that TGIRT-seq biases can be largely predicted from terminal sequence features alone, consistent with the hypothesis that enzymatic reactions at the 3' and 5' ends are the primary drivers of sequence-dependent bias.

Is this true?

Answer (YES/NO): YES